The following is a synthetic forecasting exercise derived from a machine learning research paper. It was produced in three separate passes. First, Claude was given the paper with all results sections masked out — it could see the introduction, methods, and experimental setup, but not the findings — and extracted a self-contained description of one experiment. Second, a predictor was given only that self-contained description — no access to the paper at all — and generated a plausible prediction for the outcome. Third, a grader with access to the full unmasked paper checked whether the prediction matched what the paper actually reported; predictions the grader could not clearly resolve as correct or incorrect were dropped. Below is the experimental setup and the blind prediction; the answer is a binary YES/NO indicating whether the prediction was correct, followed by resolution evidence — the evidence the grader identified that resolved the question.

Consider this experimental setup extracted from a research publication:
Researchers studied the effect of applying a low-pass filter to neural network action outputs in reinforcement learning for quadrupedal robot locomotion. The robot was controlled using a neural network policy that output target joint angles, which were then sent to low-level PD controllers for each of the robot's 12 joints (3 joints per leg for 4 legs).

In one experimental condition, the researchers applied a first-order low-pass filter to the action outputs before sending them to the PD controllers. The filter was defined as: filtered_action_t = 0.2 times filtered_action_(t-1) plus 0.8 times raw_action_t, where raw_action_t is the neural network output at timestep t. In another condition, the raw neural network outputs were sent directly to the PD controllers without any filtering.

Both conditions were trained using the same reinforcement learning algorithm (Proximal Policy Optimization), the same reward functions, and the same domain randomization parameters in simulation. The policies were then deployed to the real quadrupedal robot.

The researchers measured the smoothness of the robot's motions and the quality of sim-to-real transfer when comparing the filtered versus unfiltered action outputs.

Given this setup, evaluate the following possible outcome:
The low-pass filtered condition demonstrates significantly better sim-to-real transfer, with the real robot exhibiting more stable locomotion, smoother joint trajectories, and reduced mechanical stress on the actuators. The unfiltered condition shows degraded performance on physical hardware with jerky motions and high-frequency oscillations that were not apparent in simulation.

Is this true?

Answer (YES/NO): NO